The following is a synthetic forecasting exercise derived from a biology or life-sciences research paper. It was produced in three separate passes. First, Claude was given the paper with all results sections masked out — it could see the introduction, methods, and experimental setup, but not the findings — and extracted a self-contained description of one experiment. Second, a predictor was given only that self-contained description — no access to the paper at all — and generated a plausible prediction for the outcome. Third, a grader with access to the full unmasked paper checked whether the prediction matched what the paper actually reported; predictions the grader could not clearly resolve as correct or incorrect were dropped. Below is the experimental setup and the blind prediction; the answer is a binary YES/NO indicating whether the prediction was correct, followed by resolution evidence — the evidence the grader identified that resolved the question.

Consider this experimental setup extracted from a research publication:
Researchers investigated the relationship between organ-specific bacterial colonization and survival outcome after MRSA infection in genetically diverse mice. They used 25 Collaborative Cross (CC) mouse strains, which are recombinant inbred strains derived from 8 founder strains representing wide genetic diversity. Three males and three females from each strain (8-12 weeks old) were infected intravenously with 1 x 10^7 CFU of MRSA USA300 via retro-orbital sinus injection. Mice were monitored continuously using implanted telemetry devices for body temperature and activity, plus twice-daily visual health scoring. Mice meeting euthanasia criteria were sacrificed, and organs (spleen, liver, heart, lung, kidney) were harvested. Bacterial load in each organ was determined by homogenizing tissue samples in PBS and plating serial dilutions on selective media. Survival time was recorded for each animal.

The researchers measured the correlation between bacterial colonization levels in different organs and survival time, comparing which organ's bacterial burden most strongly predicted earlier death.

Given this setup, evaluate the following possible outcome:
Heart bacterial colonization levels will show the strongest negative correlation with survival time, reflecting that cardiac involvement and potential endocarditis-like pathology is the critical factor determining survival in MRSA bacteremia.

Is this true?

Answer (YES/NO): NO